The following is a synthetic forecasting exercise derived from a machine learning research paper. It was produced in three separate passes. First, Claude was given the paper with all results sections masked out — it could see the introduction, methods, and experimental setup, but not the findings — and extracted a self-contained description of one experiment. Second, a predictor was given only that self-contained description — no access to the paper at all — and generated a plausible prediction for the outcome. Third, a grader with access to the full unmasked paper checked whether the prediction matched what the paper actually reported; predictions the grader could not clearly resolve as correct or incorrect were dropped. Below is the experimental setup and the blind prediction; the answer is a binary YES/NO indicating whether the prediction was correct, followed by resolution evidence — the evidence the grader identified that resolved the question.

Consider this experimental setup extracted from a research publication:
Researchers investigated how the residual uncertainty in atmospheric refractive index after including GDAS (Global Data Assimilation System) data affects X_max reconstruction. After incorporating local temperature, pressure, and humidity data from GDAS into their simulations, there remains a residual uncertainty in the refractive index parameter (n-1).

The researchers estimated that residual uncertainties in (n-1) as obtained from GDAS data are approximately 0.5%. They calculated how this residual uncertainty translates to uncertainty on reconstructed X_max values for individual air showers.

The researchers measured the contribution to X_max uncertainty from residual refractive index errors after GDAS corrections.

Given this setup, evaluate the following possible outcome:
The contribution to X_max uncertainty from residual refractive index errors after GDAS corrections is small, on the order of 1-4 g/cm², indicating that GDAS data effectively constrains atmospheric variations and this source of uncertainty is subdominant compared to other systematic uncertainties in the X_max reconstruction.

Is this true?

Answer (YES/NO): YES